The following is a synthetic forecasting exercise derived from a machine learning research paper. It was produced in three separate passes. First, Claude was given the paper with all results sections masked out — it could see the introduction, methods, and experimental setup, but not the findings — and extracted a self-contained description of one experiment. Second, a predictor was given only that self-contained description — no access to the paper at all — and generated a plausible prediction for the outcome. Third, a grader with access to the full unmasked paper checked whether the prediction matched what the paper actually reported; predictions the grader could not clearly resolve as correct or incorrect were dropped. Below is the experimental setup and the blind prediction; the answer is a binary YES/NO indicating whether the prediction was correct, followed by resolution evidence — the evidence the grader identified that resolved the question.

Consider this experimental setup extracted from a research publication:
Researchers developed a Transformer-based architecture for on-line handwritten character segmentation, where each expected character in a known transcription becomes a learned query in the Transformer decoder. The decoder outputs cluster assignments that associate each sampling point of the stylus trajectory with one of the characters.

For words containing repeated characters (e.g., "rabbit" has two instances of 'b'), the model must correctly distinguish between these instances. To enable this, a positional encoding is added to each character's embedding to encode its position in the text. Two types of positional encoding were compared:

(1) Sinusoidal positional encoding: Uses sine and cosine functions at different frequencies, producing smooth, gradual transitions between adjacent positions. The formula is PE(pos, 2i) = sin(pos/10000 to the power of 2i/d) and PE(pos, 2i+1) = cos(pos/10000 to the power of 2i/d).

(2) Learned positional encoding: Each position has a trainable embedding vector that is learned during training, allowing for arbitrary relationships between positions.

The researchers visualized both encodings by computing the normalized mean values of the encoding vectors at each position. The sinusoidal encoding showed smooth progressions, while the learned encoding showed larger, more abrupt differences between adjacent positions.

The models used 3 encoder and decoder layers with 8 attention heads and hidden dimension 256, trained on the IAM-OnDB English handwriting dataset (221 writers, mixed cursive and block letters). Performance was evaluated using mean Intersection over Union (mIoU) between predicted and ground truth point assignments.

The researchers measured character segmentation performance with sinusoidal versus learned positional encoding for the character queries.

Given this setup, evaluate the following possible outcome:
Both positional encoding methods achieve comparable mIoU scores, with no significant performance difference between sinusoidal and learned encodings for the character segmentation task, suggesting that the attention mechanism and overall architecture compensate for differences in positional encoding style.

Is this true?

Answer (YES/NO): NO